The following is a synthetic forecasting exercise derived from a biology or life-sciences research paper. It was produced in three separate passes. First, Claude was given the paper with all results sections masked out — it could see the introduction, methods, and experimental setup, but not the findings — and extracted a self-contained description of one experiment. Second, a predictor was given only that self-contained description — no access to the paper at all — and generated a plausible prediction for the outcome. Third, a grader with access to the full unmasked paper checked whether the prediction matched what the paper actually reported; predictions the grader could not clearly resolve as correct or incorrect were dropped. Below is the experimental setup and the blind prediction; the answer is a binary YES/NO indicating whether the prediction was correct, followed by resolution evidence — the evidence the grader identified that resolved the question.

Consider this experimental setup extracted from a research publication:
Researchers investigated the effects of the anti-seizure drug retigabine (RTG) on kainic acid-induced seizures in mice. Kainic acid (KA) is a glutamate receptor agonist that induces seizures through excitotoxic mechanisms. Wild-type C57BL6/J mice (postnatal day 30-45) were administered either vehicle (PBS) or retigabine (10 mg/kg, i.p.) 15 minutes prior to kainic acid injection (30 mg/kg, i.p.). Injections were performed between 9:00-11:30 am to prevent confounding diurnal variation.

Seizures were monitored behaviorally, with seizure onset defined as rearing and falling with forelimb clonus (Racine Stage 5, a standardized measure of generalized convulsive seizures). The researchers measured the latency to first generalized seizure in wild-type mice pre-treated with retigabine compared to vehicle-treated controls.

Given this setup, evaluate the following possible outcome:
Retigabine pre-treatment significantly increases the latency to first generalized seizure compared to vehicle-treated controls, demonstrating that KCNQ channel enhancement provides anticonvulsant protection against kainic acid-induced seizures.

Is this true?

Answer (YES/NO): NO